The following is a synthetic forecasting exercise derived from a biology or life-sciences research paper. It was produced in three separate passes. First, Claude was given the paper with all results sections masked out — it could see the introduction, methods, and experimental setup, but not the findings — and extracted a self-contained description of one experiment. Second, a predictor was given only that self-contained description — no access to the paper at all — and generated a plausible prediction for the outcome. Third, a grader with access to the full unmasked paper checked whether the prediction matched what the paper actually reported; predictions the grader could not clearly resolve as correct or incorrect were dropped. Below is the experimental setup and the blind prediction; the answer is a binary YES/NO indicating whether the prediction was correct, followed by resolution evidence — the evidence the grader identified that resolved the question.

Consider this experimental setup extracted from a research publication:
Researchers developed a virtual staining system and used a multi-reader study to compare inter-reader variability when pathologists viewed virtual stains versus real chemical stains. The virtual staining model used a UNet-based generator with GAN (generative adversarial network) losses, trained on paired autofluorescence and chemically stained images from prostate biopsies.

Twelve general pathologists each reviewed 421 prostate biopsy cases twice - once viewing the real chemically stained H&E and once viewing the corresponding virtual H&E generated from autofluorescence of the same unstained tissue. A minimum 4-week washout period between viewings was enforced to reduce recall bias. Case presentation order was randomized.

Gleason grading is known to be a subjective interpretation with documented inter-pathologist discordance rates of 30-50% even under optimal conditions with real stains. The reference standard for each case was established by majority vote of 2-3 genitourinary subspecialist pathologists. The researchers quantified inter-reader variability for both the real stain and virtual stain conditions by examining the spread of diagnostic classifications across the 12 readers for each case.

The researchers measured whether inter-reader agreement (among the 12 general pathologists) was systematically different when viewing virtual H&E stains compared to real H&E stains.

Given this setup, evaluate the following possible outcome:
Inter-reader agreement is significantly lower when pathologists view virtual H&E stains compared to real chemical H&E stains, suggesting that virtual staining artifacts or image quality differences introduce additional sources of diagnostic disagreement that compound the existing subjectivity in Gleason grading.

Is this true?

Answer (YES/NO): NO